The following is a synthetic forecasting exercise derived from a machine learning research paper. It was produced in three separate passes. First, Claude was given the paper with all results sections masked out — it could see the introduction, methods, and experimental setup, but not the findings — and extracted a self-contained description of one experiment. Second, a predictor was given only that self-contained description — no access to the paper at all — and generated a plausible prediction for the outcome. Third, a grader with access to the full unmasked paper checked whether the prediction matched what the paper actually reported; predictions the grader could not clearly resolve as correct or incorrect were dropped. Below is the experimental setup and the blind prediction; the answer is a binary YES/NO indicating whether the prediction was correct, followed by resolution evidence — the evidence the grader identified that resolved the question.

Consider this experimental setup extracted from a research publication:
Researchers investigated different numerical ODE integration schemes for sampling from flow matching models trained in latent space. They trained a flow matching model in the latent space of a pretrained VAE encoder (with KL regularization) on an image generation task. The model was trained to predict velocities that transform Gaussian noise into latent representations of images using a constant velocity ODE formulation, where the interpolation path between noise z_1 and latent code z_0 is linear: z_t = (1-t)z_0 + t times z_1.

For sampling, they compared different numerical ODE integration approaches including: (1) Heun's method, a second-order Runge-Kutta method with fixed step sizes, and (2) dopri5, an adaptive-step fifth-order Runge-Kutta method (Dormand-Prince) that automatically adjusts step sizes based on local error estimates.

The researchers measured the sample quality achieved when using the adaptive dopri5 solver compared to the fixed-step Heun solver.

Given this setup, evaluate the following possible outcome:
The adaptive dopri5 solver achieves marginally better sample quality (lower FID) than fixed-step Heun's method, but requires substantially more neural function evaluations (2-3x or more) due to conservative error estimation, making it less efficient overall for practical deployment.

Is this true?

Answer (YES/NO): NO